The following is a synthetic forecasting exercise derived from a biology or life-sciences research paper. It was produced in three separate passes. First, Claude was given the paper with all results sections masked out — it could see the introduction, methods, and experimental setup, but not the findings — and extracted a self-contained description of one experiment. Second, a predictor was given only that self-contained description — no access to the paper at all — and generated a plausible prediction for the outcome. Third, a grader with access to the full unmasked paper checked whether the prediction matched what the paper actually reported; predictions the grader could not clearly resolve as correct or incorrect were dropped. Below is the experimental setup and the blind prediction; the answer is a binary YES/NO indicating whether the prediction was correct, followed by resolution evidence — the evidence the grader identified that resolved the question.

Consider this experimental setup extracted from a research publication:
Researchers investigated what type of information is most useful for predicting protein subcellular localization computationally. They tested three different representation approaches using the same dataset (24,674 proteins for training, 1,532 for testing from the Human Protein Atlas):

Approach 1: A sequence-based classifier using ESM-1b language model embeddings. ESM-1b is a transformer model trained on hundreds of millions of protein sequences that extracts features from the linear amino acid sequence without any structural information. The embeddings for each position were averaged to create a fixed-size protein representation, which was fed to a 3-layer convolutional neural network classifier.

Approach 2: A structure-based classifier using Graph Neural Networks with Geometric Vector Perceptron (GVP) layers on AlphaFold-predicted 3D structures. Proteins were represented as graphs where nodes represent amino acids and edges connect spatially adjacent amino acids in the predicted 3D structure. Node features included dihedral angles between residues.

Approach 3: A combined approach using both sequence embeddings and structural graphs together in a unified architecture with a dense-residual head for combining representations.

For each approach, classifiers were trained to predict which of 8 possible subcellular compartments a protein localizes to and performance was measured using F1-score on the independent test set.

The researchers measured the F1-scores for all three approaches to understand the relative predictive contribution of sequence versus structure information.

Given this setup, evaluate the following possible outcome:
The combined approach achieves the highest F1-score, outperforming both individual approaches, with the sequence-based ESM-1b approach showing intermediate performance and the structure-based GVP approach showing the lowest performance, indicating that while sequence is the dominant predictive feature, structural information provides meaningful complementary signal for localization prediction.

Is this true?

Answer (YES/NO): YES